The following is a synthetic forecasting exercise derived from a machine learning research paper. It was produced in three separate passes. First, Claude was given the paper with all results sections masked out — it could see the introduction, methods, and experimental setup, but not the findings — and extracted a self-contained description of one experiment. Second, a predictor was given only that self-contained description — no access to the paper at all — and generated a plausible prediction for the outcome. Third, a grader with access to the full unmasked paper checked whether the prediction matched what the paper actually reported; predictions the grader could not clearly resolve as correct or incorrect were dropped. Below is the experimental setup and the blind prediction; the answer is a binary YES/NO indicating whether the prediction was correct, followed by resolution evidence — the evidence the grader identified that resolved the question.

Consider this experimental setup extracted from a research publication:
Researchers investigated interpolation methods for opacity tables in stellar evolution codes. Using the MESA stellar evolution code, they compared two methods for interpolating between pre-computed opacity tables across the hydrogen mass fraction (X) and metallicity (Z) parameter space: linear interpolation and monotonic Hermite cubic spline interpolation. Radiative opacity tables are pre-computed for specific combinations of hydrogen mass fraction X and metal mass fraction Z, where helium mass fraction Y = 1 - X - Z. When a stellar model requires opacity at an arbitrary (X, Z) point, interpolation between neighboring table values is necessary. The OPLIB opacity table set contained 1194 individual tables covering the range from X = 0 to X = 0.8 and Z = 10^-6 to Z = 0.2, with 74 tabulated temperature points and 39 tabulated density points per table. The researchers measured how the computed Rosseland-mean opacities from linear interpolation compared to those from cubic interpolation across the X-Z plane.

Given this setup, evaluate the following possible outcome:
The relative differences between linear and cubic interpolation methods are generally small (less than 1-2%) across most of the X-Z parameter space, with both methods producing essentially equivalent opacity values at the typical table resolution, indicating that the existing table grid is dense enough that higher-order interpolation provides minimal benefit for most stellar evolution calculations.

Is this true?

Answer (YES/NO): NO